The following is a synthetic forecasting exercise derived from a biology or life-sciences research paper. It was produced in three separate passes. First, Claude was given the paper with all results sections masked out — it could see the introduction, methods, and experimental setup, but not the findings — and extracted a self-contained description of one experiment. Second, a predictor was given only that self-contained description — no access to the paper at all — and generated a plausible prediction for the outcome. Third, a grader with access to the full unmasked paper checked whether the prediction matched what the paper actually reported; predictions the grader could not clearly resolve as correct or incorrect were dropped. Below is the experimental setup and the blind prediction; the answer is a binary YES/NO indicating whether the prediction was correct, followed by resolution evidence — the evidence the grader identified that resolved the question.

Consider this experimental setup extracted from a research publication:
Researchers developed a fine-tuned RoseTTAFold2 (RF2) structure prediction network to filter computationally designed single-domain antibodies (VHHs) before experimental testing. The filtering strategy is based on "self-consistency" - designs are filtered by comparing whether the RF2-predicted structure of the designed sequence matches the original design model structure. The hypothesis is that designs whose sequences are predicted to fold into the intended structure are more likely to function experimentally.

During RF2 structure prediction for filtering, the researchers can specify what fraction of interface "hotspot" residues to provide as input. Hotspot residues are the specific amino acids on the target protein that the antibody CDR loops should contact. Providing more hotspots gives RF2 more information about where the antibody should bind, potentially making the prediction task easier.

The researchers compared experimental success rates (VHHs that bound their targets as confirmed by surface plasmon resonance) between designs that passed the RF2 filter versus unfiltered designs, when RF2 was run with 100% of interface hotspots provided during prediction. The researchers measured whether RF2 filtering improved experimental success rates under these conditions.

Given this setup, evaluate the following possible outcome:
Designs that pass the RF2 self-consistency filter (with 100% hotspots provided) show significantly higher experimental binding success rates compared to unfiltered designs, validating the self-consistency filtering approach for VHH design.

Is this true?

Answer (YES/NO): NO